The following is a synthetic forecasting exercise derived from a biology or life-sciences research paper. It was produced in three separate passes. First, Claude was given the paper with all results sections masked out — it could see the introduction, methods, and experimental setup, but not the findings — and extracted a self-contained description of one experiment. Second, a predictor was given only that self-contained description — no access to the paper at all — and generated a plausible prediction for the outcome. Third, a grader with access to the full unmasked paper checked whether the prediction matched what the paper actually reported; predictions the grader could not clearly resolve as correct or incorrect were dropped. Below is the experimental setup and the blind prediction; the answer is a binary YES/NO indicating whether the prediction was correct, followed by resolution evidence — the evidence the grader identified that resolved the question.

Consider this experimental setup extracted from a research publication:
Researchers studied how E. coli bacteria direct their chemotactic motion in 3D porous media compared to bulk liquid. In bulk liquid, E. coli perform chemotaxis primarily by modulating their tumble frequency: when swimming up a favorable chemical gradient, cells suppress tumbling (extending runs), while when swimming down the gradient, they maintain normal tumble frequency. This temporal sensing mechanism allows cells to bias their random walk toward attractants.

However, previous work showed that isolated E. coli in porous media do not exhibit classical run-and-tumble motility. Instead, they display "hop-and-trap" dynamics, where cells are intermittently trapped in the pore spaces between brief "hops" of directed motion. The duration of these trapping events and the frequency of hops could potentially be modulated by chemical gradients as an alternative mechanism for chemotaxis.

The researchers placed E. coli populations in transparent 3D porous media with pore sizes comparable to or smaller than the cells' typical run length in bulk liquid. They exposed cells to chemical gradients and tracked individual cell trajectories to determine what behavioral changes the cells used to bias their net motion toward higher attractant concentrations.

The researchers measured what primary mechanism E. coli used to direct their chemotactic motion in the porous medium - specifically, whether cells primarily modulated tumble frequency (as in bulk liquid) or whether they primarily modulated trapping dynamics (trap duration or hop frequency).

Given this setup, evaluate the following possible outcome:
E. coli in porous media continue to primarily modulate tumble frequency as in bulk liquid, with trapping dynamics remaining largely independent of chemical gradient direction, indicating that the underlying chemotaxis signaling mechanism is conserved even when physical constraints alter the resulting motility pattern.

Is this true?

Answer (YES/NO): NO